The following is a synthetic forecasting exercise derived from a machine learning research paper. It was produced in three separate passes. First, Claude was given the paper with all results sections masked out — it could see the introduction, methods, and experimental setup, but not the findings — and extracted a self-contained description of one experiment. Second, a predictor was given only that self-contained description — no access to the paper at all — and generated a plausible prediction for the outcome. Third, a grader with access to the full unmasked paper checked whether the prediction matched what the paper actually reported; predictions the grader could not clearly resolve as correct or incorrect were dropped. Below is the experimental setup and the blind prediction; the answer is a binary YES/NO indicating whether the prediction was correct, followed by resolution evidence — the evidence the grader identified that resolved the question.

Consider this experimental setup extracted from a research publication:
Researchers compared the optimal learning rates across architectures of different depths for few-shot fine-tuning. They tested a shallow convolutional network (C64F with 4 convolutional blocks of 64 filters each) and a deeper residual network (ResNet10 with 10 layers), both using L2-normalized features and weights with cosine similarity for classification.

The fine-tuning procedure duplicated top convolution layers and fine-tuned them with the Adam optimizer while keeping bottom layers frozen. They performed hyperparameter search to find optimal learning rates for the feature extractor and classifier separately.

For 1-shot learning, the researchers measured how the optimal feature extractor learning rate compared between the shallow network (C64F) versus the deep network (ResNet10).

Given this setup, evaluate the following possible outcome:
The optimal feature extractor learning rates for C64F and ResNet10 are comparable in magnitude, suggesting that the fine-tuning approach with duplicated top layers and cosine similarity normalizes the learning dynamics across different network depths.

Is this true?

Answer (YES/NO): NO